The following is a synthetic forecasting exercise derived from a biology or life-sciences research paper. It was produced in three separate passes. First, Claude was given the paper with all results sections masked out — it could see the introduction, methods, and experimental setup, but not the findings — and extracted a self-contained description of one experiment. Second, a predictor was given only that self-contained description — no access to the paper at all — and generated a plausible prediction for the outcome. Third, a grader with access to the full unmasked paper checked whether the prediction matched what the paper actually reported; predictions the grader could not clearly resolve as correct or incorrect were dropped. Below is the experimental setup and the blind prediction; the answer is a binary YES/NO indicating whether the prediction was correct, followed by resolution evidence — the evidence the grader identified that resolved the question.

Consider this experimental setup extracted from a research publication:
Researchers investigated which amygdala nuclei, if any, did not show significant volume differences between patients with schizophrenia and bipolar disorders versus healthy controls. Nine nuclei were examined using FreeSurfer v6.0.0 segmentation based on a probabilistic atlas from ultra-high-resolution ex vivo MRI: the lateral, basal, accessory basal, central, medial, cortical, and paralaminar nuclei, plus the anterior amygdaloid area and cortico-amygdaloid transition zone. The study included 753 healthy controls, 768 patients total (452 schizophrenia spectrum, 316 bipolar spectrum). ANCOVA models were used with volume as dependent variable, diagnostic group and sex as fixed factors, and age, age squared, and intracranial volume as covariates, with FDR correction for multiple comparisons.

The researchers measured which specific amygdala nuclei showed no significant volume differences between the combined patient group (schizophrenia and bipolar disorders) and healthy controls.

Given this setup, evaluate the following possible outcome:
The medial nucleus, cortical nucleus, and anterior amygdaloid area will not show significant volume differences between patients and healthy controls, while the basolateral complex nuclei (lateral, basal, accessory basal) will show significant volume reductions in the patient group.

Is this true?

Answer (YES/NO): NO